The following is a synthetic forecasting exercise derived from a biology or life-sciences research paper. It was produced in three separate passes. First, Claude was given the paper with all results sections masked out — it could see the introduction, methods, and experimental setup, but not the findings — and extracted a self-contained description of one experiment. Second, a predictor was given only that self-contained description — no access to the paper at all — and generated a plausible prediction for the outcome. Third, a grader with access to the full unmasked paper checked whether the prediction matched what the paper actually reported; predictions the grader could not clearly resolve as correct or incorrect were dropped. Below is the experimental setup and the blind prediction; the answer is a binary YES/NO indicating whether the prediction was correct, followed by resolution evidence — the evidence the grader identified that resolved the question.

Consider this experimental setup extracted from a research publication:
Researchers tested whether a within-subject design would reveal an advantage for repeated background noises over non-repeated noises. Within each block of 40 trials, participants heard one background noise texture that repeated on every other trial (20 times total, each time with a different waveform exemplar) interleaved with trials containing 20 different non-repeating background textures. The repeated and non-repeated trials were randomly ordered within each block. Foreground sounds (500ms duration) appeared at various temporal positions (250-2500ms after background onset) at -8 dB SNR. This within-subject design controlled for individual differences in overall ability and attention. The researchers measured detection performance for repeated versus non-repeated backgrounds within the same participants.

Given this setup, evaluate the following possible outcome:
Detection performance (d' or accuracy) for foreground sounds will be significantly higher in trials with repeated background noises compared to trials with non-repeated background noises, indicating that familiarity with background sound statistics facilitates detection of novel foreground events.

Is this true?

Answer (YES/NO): YES